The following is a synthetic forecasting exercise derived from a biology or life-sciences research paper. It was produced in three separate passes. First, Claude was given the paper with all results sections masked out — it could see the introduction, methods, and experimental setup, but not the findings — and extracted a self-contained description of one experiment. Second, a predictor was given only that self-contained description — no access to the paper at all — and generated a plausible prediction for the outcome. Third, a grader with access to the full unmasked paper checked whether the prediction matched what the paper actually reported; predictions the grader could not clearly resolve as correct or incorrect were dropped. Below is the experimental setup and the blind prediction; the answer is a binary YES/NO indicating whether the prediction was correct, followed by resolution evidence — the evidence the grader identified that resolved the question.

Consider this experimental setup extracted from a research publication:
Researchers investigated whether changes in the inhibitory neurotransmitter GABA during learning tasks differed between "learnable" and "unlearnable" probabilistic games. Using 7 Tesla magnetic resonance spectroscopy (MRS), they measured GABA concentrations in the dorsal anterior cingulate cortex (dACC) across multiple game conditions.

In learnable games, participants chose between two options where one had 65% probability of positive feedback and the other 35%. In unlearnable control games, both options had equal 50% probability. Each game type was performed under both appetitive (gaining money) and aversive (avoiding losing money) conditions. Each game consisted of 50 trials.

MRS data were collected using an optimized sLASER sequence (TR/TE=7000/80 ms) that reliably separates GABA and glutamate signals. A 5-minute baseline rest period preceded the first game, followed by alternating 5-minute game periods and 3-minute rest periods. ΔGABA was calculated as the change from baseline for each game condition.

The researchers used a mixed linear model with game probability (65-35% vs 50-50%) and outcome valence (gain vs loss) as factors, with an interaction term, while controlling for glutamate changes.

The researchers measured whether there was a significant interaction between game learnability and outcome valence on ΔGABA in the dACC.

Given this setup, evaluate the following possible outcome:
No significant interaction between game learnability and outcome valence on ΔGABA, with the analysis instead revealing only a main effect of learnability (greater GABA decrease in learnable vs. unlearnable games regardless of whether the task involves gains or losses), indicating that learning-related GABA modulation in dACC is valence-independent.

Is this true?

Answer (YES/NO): NO